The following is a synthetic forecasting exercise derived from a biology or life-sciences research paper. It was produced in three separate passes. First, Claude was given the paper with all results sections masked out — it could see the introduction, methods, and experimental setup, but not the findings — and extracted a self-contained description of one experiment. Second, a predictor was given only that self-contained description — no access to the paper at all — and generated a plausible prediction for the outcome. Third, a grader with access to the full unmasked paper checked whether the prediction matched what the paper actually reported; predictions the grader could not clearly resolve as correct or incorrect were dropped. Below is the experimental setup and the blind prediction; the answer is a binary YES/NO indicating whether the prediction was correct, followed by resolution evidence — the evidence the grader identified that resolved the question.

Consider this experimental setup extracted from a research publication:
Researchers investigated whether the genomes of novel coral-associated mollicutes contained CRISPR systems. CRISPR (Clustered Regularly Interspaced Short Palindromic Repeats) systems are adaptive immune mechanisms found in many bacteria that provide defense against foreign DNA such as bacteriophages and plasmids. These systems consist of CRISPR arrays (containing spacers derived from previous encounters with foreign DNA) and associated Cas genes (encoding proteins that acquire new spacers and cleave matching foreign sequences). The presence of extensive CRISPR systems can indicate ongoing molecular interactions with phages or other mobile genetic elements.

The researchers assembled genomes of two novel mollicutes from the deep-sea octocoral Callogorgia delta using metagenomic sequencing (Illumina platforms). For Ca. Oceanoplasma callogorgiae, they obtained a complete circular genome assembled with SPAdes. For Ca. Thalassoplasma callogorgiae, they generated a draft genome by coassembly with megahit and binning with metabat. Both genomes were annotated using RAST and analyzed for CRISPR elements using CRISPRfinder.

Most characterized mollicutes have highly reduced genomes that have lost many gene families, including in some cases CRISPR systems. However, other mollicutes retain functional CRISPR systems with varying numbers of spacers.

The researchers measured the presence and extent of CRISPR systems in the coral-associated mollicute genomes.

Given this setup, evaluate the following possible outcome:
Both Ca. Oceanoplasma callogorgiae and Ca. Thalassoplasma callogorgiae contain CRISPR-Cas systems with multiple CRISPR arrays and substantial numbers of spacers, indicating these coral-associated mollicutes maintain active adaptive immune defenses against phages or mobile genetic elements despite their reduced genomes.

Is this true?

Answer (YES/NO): NO